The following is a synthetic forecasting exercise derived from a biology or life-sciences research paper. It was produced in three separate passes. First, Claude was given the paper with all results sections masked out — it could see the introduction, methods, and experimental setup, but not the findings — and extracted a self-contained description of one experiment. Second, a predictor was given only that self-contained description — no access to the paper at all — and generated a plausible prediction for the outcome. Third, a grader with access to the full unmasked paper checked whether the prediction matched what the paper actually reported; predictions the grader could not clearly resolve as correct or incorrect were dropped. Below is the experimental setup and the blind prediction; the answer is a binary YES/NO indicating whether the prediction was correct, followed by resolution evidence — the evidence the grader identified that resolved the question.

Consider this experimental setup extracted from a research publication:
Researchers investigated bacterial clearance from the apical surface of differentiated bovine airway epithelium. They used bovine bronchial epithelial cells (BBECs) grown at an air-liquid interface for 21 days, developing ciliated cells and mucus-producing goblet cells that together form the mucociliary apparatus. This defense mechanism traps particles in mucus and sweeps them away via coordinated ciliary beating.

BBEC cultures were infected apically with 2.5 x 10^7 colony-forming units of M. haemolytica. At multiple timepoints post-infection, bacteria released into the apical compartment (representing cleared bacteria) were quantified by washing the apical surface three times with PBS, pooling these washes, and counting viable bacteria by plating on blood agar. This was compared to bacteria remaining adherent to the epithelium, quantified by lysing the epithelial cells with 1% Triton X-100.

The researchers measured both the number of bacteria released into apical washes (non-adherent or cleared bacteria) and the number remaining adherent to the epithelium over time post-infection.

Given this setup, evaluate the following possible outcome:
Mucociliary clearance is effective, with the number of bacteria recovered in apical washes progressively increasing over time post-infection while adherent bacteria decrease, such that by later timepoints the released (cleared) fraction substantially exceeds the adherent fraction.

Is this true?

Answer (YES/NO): NO